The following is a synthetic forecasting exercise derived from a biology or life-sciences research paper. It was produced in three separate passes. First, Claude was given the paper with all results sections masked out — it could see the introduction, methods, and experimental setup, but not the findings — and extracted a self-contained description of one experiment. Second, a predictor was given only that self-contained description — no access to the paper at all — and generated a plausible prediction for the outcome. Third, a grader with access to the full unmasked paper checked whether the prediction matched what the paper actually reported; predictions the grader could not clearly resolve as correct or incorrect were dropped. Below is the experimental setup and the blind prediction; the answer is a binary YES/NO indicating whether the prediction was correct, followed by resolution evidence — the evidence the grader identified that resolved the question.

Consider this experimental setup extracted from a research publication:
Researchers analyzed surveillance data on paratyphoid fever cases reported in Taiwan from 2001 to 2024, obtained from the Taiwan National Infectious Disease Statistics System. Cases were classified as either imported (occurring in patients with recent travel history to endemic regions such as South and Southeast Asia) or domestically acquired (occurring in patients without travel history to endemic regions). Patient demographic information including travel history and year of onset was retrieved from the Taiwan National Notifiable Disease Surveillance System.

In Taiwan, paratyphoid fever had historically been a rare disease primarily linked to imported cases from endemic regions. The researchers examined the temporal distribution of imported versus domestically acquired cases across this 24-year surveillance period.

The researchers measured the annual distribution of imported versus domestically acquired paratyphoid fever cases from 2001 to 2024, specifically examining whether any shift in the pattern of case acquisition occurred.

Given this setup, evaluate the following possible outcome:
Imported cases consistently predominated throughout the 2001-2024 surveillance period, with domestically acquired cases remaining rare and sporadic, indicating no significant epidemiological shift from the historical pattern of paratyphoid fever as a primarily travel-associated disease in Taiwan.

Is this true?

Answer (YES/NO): NO